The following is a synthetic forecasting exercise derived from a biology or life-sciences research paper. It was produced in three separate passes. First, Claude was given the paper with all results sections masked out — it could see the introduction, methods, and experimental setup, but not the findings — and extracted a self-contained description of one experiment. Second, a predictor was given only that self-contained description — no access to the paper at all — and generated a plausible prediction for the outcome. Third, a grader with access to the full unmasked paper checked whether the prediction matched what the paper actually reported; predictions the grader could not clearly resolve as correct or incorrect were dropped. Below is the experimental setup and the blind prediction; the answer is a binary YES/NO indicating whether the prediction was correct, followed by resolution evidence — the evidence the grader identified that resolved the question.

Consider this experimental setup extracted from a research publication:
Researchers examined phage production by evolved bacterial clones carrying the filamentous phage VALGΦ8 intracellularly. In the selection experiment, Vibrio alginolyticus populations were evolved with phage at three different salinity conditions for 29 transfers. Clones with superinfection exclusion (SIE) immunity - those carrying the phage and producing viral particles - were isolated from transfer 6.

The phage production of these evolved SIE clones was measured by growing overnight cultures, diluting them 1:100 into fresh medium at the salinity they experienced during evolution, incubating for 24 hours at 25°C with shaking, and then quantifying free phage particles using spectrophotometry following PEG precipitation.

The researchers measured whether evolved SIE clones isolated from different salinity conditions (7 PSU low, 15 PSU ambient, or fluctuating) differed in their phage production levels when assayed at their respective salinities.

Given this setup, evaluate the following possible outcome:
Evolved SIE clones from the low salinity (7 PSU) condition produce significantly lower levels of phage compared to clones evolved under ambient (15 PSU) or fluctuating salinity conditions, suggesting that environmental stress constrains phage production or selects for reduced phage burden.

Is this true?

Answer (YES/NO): YES